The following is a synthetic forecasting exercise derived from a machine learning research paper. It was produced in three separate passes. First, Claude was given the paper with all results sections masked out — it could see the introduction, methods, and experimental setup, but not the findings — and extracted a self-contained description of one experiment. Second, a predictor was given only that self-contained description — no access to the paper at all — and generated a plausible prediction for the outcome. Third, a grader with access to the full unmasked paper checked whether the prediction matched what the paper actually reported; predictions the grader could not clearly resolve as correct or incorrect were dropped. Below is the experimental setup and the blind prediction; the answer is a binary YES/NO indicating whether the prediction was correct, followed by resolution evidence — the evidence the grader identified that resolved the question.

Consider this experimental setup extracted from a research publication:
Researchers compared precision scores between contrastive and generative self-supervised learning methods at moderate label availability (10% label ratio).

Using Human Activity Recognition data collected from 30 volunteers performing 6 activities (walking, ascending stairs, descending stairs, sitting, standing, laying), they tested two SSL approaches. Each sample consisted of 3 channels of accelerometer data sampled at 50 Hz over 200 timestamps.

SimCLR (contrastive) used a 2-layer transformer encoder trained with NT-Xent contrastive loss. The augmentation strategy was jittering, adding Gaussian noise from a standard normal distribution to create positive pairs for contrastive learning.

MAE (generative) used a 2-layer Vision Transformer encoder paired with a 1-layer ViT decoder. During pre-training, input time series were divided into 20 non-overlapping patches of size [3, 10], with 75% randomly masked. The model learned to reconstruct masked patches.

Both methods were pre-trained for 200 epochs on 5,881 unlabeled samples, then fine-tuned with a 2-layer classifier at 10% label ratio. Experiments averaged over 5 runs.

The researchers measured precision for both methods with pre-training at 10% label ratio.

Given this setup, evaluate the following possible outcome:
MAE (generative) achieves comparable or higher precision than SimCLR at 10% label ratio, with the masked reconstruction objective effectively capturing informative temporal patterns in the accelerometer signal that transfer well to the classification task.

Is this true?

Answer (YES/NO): YES